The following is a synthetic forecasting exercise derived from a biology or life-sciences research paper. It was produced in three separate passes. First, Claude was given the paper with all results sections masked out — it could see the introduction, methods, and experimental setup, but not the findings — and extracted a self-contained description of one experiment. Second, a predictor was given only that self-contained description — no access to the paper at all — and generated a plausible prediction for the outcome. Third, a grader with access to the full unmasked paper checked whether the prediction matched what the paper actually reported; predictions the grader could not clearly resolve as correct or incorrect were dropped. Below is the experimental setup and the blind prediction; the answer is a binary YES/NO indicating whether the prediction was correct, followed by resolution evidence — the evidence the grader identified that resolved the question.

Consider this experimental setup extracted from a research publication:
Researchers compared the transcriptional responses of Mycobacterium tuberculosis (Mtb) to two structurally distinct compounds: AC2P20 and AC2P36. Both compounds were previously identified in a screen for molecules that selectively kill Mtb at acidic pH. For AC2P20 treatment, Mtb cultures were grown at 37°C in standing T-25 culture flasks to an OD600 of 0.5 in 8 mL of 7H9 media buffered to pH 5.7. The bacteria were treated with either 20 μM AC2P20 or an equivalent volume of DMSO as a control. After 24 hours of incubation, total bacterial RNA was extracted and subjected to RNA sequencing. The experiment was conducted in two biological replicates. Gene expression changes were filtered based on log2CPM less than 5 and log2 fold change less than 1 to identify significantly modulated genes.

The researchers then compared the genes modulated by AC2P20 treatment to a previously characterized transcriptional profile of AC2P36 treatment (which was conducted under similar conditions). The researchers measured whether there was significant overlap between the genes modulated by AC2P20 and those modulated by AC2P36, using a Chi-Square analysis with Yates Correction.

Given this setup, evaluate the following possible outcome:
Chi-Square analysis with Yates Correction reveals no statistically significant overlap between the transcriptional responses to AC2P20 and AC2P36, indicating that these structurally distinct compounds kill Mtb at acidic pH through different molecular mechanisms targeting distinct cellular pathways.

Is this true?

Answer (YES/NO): NO